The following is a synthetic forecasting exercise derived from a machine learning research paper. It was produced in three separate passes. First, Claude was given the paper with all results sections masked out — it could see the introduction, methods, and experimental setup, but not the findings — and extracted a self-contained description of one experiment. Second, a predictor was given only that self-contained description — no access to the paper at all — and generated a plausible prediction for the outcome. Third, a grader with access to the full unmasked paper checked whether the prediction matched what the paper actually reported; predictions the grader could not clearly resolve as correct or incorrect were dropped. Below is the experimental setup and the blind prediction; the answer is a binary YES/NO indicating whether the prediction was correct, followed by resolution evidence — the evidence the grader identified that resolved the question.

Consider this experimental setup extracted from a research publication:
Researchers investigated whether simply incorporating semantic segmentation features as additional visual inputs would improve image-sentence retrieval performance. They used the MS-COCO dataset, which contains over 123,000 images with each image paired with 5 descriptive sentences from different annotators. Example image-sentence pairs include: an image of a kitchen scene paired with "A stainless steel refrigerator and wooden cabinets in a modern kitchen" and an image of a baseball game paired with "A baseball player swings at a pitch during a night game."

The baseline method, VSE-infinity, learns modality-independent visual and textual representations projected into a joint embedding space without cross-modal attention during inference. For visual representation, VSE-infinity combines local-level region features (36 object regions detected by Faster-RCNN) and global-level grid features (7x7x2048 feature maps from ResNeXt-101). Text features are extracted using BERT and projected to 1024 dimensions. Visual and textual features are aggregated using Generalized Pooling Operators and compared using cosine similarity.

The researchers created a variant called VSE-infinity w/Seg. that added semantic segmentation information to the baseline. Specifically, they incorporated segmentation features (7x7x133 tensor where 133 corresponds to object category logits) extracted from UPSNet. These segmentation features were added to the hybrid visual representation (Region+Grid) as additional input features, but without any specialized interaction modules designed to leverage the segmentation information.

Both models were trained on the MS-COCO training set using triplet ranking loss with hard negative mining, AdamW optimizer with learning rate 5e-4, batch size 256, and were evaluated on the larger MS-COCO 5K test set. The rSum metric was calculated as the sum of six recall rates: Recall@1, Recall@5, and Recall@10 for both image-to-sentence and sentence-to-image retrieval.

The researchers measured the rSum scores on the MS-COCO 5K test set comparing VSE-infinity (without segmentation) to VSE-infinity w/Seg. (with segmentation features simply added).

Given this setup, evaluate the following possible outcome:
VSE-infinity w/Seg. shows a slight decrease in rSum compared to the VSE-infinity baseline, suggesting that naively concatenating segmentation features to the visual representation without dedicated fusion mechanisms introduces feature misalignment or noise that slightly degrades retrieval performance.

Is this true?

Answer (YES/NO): NO